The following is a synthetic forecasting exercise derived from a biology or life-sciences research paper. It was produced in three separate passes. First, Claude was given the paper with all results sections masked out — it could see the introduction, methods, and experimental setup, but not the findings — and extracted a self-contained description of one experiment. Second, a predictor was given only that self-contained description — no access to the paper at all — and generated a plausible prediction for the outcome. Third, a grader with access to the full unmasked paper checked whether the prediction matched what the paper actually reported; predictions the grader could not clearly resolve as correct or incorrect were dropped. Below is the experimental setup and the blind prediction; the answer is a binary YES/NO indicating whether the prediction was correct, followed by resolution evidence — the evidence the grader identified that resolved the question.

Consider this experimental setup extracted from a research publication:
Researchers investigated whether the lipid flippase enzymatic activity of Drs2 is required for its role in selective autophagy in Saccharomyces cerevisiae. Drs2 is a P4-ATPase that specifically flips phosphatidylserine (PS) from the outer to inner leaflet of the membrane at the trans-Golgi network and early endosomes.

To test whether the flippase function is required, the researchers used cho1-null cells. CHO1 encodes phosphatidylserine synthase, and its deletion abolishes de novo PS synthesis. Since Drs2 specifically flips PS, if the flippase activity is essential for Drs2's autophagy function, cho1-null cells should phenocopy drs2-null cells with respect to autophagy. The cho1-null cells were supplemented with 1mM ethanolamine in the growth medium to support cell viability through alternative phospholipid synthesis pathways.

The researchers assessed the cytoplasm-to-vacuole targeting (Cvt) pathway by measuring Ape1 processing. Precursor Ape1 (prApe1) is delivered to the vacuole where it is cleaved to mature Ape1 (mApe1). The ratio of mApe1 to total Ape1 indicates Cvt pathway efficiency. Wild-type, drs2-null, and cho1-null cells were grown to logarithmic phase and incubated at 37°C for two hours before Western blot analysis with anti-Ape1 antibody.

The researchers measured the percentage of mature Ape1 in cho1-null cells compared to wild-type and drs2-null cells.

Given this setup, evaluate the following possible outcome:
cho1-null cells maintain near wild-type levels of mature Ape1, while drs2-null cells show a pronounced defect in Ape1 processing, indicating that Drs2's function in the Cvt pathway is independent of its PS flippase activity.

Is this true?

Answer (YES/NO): YES